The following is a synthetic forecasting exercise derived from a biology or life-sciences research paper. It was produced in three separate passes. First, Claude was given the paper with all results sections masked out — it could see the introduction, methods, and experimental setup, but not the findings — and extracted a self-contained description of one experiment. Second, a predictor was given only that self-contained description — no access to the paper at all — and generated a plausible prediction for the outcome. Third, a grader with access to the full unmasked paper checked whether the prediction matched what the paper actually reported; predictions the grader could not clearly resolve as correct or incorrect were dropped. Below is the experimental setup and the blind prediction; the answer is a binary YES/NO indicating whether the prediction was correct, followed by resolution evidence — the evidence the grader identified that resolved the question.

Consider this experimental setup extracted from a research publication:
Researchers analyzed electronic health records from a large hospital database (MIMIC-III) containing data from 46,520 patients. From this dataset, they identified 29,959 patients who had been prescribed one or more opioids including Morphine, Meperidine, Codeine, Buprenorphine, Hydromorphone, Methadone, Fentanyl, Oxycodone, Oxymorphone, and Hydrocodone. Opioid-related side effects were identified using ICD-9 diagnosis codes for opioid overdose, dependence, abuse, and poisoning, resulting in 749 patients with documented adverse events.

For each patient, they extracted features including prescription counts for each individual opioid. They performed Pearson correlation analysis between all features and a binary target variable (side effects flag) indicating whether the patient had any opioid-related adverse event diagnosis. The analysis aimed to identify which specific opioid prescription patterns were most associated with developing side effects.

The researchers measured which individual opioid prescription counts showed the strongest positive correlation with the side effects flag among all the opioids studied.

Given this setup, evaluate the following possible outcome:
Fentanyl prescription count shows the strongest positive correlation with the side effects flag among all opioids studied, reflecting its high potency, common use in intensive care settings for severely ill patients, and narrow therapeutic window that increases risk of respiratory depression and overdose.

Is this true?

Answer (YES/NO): NO